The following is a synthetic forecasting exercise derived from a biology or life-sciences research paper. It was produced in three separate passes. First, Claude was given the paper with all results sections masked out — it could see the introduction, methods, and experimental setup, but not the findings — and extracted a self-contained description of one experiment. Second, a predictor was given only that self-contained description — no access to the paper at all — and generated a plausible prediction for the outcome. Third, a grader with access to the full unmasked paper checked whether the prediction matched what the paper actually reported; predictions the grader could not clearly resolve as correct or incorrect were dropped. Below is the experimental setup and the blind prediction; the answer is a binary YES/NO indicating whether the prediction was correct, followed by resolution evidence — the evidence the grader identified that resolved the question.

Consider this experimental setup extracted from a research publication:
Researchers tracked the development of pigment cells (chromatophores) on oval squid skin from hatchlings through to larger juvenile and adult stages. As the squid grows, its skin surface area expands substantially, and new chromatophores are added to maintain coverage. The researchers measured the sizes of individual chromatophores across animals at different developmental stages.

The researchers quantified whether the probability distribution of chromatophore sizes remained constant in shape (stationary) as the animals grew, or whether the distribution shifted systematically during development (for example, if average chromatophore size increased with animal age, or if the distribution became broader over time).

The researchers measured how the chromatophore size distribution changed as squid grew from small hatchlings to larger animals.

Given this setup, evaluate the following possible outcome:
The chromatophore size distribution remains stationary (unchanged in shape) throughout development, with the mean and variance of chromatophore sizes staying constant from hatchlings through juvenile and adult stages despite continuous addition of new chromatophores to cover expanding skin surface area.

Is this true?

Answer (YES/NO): YES